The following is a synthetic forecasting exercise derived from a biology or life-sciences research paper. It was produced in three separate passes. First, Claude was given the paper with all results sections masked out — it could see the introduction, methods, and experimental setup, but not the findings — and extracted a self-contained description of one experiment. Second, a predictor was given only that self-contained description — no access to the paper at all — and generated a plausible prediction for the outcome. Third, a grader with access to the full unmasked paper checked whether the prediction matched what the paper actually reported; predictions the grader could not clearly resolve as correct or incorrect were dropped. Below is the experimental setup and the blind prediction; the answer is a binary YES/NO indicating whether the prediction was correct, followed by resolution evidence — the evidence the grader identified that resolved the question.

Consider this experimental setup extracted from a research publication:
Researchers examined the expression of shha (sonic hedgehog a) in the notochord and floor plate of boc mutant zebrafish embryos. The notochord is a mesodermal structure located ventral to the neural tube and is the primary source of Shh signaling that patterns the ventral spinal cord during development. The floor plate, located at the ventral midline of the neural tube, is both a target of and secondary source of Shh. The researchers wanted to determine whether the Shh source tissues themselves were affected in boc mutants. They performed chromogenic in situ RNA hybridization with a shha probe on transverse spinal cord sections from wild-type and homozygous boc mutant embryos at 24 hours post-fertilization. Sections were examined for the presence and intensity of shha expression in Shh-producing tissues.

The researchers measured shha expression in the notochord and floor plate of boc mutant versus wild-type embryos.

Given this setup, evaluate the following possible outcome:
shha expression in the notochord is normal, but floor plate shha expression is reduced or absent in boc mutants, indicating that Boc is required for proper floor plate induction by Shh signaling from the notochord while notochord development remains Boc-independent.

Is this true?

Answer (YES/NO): NO